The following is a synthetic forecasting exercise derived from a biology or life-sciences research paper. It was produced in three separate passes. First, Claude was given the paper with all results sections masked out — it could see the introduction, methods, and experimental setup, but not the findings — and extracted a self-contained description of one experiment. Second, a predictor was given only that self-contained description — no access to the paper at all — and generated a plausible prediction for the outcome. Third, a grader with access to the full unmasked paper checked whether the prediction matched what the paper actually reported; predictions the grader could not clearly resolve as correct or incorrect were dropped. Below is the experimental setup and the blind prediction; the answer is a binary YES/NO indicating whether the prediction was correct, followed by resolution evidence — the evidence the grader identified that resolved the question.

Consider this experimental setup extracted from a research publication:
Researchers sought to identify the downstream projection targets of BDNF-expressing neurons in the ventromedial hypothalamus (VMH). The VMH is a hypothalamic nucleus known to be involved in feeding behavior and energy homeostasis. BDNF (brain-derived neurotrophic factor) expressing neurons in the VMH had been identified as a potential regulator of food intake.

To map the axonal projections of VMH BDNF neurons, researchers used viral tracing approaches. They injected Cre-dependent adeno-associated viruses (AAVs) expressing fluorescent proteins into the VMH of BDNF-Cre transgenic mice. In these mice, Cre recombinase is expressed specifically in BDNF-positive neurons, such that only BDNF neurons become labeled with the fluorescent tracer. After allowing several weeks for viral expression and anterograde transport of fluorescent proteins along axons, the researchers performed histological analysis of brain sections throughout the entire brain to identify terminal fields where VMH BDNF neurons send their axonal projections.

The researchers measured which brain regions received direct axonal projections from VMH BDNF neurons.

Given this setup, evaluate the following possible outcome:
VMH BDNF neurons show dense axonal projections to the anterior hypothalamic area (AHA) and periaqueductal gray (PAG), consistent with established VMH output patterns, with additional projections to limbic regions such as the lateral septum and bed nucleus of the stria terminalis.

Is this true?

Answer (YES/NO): NO